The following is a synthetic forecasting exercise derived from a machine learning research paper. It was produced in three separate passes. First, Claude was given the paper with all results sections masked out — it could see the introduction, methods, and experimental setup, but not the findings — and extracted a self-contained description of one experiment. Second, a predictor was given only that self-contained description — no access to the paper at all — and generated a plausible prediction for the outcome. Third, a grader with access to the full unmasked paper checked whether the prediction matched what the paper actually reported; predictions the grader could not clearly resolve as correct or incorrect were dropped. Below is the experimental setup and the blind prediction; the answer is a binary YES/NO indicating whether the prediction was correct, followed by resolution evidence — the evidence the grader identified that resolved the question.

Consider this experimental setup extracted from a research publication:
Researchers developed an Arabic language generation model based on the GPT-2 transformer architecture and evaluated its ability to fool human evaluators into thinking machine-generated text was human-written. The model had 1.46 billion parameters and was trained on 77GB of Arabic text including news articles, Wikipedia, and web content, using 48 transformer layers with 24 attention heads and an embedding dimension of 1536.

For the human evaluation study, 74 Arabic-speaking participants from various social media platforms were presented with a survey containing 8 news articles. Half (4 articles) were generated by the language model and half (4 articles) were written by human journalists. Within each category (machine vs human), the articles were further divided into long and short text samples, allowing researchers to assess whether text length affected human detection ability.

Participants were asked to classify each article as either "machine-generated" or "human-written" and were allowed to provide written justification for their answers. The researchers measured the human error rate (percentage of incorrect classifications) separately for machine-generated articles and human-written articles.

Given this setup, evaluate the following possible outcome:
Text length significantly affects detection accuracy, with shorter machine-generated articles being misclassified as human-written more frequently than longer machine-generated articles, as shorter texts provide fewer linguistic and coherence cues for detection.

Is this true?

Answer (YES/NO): NO